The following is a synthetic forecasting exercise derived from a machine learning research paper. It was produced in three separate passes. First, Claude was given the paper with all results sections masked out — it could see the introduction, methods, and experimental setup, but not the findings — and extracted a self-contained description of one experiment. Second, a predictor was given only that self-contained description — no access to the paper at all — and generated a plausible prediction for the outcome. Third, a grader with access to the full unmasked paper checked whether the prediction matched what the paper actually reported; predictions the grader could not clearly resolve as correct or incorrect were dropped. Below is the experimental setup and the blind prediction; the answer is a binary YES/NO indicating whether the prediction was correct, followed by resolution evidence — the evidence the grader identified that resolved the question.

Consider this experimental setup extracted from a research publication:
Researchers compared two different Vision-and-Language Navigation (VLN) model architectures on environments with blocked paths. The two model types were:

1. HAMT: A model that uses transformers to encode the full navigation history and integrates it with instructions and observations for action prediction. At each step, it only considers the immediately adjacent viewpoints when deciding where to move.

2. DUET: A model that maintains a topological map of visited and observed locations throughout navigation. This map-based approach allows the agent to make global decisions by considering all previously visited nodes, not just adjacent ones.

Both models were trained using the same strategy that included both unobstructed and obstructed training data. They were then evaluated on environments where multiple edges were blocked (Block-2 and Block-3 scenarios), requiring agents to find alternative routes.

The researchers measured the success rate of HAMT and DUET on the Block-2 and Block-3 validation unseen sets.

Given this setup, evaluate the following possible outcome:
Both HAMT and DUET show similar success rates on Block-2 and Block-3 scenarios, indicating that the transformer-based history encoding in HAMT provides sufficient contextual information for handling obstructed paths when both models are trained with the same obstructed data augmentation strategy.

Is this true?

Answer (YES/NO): NO